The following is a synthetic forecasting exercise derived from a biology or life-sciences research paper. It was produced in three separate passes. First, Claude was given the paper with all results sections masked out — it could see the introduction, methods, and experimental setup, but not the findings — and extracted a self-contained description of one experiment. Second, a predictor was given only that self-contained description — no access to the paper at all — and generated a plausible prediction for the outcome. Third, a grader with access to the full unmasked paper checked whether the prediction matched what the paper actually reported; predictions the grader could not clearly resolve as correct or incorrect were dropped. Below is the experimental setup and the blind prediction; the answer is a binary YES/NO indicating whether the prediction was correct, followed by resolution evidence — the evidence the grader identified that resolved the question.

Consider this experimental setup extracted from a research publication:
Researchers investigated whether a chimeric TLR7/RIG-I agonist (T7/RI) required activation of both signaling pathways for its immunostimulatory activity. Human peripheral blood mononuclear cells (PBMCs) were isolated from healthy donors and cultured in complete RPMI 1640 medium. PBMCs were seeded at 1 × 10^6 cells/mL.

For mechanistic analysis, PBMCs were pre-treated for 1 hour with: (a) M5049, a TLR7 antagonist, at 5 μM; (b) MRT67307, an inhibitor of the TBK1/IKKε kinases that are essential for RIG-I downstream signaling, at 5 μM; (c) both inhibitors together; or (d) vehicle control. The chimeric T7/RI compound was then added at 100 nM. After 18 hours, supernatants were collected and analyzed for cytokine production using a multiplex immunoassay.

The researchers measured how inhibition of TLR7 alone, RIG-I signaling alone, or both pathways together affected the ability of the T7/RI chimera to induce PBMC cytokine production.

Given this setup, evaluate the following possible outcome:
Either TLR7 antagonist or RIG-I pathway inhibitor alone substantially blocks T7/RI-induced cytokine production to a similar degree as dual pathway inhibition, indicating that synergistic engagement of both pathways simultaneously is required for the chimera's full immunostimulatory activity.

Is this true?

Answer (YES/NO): NO